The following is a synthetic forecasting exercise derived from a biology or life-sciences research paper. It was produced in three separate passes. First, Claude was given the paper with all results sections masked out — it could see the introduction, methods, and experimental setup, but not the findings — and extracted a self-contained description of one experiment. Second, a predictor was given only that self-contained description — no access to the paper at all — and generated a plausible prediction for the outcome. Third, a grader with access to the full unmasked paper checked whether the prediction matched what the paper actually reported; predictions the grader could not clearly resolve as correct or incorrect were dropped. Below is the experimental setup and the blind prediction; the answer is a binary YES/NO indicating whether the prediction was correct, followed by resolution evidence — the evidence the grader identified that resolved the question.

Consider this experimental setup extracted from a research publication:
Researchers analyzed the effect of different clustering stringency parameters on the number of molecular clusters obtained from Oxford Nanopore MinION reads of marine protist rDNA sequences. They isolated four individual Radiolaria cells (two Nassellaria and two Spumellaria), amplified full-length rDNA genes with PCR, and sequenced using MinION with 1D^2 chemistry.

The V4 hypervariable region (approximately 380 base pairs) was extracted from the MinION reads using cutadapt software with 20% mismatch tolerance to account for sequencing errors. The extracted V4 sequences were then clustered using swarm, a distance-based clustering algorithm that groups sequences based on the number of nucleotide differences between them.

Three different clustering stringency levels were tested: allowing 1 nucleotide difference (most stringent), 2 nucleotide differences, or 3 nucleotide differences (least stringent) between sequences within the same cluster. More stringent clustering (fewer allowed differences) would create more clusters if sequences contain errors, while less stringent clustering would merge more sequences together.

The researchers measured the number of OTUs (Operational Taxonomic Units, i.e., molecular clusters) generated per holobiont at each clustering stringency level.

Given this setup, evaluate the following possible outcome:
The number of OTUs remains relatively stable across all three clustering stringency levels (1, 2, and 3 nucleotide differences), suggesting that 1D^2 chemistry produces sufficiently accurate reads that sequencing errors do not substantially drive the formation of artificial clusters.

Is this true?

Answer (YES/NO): NO